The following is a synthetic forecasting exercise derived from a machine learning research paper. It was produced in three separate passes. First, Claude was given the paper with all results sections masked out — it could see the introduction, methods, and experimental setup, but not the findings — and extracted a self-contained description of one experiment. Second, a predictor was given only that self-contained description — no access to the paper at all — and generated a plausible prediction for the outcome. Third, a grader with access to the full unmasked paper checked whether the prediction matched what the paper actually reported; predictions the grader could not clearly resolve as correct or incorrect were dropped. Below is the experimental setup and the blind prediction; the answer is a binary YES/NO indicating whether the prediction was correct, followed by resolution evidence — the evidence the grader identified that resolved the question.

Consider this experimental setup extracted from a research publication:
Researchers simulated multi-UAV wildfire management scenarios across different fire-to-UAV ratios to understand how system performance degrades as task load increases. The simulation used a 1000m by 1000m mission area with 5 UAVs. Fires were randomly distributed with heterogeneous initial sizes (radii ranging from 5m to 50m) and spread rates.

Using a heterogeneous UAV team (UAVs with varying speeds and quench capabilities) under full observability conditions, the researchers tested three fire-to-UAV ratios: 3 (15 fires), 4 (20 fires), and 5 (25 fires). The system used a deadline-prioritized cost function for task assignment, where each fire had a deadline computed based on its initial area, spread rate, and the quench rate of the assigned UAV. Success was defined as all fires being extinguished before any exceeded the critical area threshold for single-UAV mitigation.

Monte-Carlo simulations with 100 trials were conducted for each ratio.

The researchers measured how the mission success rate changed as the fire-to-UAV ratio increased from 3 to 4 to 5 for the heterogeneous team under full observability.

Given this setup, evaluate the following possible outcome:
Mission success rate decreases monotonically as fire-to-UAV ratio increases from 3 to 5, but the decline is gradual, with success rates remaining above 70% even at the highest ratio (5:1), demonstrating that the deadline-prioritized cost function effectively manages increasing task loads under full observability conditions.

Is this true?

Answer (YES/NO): YES